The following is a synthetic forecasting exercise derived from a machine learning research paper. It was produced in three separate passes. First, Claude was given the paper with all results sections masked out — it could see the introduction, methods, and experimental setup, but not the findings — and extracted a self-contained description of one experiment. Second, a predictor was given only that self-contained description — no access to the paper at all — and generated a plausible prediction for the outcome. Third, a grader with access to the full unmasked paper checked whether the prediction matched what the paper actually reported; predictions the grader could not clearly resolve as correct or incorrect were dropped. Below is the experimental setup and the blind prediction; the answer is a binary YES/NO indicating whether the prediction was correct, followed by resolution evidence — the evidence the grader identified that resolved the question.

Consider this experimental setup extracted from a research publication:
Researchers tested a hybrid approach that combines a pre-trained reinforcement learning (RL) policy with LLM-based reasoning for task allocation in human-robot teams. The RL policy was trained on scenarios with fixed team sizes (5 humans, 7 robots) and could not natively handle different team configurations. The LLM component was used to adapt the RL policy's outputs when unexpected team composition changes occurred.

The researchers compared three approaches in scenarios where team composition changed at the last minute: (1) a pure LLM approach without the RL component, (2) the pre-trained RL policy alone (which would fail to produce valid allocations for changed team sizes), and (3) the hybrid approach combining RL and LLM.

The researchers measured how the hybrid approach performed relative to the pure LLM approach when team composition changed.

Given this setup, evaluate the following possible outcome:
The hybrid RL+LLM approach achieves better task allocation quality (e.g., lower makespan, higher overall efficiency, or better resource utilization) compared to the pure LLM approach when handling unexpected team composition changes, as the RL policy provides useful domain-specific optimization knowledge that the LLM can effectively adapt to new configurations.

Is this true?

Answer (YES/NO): YES